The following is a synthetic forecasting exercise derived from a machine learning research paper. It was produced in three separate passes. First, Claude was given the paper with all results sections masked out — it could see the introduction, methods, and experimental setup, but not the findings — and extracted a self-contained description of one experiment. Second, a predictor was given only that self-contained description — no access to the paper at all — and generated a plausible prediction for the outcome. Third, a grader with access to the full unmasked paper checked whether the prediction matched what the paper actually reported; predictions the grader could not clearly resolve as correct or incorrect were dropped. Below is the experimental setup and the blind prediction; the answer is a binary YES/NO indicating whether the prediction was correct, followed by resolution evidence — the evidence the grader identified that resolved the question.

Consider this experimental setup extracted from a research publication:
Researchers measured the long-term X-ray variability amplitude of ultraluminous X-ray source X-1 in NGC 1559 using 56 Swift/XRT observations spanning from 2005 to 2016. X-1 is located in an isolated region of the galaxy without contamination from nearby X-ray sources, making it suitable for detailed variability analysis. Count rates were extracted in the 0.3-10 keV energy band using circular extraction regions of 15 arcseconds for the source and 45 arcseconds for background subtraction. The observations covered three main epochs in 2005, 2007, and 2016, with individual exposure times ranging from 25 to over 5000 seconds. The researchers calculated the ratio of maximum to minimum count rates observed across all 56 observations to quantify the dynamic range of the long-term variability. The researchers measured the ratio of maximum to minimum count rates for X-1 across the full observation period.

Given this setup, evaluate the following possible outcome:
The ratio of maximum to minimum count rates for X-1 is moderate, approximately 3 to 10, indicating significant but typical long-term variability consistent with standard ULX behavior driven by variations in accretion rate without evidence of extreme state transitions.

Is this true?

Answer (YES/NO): YES